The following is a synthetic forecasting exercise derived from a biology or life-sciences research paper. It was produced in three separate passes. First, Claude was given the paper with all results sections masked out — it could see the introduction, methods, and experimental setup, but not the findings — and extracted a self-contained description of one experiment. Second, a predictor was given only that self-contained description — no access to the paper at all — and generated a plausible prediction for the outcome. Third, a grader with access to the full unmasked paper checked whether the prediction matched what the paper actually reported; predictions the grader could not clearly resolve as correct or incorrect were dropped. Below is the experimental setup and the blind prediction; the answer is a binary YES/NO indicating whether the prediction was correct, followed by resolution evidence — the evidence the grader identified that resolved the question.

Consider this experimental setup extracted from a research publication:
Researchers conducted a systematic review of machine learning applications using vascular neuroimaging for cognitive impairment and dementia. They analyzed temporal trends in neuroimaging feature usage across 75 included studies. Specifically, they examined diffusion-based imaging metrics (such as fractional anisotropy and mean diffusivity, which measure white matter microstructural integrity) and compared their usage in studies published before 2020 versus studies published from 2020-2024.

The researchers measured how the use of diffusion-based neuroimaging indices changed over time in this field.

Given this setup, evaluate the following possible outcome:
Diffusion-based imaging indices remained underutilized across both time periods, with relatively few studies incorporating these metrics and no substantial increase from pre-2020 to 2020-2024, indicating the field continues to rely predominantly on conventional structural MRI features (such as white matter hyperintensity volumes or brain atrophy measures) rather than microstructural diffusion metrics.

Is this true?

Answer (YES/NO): NO